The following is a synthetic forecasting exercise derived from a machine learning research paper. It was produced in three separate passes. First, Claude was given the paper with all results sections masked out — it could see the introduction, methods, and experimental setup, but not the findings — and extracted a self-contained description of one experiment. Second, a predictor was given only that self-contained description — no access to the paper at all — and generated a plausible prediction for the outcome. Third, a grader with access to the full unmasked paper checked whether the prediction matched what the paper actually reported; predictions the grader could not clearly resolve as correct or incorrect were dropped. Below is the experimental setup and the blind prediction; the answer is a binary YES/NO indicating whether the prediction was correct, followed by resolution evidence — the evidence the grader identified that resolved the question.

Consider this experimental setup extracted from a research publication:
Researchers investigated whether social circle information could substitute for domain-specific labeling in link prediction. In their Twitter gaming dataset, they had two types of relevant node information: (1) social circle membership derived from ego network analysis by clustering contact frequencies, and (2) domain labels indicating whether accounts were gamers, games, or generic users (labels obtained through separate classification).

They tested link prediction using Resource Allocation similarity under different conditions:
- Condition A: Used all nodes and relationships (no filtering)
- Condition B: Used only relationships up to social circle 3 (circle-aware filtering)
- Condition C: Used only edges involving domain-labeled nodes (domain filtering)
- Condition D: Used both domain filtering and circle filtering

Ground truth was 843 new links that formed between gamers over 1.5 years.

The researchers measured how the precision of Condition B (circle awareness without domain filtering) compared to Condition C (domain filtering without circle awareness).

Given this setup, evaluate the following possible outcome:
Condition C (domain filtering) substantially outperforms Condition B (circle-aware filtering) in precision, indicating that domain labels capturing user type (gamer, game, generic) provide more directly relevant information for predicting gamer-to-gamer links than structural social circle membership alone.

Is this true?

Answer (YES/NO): NO